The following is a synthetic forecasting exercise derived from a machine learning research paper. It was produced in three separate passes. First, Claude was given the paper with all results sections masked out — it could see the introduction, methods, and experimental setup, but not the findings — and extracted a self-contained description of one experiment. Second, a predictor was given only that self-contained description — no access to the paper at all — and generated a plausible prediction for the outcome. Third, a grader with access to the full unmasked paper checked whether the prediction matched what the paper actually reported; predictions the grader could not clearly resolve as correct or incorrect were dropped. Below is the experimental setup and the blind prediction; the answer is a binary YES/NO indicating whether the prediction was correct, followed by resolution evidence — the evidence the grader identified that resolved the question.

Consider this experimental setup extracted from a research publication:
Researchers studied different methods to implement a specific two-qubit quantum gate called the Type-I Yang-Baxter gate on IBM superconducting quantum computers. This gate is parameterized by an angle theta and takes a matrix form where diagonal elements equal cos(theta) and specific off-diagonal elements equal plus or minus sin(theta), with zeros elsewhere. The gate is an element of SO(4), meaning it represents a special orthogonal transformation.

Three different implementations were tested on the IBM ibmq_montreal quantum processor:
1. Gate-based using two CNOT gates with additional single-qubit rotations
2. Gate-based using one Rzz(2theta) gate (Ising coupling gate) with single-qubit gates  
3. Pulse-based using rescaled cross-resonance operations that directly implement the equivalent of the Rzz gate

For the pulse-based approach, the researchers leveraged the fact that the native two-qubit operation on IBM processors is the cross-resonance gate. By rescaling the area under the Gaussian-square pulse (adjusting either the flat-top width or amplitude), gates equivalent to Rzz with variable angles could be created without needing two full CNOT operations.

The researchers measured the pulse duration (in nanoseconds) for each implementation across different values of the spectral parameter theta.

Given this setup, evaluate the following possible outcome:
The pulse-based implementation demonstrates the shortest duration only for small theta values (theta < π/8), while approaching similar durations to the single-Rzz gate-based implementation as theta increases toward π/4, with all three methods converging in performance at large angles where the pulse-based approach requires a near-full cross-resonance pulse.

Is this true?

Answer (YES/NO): NO